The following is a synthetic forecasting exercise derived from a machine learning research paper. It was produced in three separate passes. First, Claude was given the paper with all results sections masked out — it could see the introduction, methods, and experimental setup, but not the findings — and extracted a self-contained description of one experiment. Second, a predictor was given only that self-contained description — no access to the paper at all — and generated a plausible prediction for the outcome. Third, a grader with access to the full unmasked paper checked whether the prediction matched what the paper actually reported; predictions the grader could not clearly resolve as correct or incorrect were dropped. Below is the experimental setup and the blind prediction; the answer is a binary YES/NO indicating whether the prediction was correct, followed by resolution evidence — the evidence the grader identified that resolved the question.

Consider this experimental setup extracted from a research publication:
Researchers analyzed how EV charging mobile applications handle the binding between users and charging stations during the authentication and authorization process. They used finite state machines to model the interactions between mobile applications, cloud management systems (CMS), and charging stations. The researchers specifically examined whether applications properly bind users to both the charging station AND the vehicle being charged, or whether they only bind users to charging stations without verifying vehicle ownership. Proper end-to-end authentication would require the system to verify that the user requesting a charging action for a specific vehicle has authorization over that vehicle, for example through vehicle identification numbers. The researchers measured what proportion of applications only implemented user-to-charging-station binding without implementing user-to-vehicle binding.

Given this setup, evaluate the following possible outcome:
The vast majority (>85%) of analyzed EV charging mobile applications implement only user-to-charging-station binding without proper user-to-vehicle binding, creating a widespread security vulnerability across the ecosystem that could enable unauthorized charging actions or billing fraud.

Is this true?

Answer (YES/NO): YES